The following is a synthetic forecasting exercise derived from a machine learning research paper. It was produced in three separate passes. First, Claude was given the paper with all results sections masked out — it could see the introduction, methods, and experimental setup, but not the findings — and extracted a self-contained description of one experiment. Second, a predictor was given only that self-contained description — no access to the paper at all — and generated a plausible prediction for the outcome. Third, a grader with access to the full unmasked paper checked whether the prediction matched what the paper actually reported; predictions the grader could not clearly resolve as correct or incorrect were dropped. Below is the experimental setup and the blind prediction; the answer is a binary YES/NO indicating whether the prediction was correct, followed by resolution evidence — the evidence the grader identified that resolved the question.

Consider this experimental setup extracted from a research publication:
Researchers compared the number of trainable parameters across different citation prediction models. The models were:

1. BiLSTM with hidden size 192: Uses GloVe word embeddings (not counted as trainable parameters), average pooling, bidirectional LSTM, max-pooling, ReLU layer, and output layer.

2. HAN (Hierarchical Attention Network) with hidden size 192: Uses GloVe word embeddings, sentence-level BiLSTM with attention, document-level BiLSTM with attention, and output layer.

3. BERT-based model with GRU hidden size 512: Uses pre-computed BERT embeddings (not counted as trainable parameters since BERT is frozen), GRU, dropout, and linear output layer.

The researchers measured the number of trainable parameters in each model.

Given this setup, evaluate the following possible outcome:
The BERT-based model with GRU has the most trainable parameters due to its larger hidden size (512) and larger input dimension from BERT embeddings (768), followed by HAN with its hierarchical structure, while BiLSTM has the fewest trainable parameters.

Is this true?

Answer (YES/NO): NO